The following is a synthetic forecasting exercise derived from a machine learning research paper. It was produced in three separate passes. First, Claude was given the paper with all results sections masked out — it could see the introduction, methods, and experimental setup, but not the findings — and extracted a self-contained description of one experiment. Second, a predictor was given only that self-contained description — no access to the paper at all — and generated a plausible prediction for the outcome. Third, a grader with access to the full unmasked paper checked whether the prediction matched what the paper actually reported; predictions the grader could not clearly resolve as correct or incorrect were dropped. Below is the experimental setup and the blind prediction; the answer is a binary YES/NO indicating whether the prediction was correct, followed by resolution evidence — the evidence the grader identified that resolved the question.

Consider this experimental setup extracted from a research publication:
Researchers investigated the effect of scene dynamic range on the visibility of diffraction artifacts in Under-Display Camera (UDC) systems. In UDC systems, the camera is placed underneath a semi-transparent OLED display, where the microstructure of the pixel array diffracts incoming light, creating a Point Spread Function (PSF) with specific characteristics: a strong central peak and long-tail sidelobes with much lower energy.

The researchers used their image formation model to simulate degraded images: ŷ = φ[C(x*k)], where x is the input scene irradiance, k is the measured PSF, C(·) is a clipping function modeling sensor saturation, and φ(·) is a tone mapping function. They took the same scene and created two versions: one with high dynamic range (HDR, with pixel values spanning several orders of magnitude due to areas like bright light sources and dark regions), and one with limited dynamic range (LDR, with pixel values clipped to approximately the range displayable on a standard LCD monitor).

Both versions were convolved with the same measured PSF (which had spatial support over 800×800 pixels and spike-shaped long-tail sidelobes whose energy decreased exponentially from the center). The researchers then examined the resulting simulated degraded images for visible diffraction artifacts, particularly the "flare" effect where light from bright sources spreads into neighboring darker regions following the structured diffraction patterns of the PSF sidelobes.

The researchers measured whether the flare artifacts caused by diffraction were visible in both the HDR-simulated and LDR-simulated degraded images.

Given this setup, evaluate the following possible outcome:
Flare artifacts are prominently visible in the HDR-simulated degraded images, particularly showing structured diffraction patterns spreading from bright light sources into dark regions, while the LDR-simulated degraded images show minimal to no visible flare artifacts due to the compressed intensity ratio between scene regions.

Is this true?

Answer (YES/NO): YES